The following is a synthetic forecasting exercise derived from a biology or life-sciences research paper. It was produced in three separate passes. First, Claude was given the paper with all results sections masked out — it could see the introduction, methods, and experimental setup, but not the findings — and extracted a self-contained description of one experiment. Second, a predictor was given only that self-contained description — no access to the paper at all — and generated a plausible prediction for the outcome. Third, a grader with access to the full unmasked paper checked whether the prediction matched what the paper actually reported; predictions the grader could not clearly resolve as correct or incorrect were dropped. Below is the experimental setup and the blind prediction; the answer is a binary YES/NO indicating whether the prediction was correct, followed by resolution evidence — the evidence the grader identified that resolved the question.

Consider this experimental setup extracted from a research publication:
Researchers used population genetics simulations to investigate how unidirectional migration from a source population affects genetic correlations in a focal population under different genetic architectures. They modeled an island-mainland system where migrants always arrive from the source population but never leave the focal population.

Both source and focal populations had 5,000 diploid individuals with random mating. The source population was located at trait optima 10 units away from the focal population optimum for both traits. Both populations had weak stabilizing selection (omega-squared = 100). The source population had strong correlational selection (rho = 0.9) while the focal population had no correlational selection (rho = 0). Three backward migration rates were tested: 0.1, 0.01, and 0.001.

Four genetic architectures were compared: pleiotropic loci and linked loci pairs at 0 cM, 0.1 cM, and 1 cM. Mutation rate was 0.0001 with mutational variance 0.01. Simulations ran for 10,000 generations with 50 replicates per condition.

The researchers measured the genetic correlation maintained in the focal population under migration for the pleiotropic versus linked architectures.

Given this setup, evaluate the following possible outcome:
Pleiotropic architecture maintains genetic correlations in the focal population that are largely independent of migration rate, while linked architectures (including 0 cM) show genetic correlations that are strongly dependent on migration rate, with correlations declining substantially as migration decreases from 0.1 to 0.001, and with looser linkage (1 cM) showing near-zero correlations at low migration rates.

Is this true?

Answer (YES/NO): NO